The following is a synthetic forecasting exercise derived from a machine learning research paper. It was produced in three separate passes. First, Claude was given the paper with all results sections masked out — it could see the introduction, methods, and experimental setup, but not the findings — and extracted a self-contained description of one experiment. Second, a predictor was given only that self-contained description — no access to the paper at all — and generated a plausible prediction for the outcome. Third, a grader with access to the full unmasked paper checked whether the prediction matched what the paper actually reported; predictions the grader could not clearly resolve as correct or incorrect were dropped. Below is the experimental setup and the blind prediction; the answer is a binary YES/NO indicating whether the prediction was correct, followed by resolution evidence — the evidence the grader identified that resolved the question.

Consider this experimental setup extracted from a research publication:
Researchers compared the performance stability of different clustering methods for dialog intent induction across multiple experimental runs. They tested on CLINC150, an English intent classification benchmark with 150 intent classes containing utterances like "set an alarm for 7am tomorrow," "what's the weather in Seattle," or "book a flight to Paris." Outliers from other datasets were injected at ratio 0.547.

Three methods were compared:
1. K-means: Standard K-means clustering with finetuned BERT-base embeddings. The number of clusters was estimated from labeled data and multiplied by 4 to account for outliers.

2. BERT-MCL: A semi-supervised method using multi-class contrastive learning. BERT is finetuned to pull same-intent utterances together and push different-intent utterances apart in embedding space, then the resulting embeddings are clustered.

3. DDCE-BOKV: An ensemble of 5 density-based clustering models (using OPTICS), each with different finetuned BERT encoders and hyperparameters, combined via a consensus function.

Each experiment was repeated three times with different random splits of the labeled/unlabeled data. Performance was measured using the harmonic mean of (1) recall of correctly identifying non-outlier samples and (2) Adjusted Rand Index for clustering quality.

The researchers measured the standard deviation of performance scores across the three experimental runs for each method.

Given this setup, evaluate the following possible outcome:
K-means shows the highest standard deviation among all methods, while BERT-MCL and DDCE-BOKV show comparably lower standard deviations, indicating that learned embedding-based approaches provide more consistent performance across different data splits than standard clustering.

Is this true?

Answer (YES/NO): NO